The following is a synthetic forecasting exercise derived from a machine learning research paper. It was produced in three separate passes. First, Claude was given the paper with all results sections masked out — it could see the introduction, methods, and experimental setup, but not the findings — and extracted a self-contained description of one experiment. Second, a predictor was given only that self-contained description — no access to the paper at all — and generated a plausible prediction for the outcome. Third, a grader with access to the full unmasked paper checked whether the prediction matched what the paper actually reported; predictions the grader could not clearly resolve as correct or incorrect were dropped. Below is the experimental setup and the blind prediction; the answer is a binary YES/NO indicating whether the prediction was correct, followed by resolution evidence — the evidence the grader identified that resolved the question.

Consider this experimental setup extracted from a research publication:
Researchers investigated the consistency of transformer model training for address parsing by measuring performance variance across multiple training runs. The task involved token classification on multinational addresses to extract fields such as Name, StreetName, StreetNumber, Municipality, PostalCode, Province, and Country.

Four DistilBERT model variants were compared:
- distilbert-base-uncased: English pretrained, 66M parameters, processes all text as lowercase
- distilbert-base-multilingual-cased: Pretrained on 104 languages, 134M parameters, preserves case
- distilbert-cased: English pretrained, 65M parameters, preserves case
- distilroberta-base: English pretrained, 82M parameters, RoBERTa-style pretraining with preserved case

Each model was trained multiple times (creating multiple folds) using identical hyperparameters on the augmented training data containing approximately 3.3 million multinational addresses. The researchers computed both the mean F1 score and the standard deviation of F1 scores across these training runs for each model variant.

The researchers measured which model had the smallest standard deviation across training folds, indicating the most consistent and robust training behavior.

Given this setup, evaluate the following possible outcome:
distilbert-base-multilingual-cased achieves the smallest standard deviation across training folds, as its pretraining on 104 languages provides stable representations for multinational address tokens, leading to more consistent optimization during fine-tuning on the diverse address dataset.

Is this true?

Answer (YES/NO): NO